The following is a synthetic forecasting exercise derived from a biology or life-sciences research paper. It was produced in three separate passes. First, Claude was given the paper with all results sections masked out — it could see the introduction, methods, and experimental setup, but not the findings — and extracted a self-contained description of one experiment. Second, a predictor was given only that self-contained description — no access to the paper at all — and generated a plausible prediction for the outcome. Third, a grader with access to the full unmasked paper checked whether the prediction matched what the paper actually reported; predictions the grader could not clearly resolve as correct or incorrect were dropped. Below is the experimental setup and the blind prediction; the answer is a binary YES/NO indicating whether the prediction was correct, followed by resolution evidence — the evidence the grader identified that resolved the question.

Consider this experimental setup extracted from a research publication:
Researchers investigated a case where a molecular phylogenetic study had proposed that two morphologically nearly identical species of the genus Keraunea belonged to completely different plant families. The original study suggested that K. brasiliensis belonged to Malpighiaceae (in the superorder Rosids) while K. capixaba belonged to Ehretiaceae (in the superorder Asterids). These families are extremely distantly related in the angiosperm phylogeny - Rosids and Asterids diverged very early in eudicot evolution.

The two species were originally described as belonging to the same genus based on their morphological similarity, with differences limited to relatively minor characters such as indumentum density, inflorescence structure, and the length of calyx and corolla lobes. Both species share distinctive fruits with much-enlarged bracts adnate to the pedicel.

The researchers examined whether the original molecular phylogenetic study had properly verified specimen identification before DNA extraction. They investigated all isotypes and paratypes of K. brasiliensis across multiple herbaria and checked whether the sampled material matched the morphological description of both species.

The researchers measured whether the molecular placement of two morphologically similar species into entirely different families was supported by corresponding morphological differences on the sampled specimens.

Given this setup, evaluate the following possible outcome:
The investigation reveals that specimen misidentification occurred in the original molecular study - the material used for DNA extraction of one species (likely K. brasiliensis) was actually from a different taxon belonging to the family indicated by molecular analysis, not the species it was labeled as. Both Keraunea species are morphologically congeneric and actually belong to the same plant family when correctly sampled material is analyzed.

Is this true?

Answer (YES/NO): NO